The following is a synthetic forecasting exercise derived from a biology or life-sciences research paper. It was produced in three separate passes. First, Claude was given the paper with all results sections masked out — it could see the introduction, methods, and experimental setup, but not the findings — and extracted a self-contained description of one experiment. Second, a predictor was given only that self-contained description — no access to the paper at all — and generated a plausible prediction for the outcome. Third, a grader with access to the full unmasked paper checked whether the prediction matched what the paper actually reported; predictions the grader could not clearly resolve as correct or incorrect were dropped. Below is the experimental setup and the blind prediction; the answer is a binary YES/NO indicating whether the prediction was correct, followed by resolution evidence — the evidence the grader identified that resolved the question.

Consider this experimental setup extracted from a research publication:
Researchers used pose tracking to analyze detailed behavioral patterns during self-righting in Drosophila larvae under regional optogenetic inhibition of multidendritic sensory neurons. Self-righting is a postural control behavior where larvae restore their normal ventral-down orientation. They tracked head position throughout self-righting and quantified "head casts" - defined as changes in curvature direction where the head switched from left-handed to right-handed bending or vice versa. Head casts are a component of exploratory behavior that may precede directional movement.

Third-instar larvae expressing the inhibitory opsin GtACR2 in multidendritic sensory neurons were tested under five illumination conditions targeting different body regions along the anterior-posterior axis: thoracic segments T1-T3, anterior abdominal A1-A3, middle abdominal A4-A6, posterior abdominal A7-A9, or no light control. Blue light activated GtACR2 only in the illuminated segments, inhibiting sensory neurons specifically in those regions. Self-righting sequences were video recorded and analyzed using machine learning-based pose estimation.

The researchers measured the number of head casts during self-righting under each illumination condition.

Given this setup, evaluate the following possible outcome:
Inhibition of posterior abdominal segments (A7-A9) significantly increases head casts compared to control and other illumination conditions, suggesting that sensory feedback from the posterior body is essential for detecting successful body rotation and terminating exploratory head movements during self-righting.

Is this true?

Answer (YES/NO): NO